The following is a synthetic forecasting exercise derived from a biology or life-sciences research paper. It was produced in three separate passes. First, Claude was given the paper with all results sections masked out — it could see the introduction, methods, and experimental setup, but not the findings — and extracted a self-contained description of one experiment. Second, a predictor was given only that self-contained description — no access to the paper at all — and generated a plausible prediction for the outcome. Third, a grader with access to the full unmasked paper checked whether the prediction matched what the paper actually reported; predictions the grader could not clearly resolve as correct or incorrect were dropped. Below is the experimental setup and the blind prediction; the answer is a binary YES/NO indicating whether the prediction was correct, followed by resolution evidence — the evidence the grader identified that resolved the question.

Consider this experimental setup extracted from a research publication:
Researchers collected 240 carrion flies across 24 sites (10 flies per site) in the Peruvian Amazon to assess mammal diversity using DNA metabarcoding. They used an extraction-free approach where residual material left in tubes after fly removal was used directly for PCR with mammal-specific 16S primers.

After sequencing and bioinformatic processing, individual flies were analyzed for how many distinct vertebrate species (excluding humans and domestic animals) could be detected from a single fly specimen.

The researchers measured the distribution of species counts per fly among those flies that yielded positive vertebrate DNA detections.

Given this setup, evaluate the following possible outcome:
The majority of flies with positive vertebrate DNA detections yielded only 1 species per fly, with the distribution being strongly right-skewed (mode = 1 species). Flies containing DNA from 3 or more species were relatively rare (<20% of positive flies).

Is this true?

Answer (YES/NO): YES